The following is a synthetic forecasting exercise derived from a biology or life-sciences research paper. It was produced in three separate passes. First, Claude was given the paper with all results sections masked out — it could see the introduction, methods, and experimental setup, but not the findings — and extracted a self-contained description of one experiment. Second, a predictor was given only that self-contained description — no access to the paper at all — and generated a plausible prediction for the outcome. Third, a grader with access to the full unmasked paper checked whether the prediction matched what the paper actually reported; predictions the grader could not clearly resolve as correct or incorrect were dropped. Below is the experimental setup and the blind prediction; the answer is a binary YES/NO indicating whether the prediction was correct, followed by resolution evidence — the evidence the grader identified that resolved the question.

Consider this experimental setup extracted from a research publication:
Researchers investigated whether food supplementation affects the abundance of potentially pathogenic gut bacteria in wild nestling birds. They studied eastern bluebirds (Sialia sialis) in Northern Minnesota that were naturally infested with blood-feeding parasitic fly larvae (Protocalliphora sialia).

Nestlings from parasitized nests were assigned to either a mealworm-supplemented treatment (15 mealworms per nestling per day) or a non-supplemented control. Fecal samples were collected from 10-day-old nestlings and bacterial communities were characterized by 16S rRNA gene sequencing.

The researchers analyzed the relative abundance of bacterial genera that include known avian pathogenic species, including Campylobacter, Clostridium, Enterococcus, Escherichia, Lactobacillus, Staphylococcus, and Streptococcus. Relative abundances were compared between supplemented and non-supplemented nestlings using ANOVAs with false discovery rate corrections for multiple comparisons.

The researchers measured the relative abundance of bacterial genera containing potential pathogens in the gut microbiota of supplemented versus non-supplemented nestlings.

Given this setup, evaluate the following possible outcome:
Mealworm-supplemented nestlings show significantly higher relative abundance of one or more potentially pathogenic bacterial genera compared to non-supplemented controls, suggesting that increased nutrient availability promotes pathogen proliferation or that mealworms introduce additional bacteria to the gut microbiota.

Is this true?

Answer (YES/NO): YES